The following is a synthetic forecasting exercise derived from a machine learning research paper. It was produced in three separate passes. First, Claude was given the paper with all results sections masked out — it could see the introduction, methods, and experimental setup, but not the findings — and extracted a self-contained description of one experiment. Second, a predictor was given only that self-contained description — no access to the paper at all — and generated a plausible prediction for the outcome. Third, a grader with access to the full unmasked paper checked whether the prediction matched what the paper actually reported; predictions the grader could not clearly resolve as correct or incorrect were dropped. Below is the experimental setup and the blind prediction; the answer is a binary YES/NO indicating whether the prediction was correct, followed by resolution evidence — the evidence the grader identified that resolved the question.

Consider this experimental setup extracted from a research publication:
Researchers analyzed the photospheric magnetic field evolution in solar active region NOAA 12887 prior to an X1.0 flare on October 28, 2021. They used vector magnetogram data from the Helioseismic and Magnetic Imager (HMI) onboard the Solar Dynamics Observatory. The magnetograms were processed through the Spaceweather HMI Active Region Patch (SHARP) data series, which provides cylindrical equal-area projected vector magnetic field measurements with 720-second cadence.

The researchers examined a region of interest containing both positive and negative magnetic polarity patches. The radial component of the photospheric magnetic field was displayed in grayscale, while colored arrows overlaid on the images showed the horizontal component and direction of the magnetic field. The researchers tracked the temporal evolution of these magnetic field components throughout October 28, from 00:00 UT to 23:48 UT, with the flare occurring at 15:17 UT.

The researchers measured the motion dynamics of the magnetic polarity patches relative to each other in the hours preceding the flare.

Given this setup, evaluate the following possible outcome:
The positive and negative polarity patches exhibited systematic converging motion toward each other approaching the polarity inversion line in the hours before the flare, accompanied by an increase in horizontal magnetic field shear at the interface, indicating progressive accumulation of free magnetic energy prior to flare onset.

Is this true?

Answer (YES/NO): NO